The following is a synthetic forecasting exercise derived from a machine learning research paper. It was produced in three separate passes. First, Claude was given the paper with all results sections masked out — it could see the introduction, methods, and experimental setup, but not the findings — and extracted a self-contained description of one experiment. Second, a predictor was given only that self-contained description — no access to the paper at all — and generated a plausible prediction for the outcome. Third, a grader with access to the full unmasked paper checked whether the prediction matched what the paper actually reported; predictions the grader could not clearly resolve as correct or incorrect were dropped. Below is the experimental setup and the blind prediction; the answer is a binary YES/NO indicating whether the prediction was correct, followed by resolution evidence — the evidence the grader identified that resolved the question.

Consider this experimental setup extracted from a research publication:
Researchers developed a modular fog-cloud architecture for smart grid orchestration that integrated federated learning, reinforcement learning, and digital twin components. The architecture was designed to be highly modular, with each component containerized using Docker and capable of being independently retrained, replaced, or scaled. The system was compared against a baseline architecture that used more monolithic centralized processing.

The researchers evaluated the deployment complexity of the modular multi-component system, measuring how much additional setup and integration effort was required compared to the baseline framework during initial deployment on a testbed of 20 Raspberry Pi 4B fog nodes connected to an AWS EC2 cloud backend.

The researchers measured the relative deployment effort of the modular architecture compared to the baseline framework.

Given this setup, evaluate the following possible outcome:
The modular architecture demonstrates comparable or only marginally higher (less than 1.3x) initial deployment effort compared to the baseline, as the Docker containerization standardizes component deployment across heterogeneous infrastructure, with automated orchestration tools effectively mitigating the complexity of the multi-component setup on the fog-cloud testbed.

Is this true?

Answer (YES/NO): YES